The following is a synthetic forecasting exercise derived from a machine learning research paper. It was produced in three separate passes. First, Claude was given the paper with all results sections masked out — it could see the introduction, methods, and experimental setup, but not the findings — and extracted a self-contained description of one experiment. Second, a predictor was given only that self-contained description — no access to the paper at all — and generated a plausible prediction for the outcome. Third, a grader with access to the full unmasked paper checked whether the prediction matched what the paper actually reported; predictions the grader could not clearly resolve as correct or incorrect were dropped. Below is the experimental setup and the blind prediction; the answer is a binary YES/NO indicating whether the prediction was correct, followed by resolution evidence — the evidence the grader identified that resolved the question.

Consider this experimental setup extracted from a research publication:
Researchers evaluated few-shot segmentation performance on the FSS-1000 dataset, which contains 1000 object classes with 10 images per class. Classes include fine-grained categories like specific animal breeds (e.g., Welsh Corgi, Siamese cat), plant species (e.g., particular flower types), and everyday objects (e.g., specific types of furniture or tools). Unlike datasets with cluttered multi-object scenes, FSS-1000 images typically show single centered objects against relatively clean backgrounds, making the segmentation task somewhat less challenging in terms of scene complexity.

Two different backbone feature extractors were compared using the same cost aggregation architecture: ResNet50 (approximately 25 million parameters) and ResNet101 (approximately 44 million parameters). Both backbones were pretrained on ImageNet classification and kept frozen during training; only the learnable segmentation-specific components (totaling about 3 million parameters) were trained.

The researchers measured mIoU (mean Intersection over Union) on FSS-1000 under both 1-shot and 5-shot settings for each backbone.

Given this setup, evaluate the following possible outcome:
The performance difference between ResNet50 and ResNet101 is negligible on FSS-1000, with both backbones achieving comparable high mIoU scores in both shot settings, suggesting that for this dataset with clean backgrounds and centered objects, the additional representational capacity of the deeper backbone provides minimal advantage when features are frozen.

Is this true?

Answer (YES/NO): YES